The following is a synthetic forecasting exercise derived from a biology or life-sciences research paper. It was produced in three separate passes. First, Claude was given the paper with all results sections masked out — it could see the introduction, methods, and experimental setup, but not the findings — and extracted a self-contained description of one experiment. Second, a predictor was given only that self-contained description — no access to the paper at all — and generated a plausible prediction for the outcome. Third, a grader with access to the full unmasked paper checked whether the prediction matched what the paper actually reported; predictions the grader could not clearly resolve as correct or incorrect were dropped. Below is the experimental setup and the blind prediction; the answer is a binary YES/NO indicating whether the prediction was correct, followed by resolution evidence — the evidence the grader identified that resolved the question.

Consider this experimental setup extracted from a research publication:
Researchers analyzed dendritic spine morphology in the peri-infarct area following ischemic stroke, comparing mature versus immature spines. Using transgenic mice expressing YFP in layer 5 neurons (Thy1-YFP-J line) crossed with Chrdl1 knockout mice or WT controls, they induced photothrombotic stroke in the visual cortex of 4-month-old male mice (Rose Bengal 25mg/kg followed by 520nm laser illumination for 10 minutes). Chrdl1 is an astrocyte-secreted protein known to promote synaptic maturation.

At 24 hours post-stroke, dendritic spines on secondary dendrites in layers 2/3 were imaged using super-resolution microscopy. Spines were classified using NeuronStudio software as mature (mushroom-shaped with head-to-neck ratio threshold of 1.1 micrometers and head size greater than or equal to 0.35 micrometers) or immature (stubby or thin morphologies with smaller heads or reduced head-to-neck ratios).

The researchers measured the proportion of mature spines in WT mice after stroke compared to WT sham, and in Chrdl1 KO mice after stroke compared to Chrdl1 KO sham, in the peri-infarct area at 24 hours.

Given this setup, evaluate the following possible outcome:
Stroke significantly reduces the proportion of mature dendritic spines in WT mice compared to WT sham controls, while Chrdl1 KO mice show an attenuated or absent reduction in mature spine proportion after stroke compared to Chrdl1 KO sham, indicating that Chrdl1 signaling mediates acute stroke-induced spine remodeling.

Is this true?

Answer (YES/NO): YES